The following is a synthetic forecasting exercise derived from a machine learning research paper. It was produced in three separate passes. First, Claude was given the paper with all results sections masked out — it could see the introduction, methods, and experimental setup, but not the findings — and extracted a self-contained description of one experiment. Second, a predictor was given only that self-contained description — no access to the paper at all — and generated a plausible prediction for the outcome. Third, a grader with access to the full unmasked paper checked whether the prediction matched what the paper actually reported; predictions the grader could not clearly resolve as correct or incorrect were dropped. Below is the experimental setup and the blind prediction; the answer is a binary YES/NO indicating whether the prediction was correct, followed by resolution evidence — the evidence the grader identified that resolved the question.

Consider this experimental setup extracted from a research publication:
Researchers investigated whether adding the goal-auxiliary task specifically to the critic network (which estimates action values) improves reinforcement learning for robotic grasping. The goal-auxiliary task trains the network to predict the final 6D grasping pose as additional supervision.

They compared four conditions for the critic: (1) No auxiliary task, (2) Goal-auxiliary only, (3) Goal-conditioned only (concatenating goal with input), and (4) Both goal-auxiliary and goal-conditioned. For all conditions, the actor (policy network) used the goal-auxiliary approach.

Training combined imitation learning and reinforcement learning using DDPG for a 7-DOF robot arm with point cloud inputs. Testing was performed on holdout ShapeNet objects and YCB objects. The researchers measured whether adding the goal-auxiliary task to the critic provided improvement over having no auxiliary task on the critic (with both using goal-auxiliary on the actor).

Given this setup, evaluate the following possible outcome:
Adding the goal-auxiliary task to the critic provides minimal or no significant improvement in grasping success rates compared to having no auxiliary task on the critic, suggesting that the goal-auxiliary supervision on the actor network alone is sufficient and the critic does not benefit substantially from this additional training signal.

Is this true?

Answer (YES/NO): NO